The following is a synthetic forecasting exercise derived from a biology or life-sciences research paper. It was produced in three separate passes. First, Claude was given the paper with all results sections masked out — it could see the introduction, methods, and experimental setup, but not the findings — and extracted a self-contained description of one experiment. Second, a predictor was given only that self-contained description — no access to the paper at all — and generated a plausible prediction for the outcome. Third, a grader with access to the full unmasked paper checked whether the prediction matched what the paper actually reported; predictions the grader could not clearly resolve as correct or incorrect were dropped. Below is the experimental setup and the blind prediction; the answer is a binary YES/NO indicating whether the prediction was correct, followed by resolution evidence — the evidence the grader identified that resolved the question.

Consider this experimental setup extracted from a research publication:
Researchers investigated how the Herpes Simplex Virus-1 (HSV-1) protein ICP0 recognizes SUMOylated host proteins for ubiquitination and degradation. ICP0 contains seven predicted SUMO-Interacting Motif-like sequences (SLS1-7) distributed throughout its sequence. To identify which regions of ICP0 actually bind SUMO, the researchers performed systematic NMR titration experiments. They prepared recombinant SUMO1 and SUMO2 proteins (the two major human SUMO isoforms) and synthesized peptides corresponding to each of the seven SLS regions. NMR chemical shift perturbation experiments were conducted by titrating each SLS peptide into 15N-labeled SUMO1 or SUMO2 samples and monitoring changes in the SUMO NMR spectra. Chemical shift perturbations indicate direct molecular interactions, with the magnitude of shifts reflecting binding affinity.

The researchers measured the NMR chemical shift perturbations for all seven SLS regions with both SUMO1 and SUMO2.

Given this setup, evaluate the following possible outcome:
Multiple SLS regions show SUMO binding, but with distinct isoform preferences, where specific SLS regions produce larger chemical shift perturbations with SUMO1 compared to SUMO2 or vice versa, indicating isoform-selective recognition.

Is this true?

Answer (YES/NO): NO